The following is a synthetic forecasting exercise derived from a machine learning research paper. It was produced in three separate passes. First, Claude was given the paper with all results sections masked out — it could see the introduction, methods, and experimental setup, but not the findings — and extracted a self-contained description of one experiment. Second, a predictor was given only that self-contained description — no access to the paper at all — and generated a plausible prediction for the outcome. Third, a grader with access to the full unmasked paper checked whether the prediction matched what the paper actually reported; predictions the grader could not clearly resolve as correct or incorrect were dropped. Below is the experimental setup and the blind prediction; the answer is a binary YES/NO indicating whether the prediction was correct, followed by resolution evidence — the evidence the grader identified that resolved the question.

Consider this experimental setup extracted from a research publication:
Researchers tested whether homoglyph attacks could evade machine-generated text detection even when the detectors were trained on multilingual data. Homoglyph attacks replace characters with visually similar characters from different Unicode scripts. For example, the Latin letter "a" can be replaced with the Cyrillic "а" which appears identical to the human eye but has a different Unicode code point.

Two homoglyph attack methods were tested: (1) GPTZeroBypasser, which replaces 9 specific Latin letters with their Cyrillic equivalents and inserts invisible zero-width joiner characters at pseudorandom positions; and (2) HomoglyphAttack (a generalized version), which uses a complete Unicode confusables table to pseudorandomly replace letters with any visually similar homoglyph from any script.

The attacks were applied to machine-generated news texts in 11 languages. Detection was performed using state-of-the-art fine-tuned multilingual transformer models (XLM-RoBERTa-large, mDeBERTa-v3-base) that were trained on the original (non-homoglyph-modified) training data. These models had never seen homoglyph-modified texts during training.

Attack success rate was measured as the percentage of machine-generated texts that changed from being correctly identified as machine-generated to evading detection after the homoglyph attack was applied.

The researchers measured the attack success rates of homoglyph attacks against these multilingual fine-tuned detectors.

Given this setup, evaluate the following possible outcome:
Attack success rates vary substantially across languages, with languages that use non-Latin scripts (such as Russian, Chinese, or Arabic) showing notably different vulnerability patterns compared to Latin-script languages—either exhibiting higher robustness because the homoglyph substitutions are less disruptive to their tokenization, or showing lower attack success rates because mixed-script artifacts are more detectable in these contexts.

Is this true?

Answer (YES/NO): YES